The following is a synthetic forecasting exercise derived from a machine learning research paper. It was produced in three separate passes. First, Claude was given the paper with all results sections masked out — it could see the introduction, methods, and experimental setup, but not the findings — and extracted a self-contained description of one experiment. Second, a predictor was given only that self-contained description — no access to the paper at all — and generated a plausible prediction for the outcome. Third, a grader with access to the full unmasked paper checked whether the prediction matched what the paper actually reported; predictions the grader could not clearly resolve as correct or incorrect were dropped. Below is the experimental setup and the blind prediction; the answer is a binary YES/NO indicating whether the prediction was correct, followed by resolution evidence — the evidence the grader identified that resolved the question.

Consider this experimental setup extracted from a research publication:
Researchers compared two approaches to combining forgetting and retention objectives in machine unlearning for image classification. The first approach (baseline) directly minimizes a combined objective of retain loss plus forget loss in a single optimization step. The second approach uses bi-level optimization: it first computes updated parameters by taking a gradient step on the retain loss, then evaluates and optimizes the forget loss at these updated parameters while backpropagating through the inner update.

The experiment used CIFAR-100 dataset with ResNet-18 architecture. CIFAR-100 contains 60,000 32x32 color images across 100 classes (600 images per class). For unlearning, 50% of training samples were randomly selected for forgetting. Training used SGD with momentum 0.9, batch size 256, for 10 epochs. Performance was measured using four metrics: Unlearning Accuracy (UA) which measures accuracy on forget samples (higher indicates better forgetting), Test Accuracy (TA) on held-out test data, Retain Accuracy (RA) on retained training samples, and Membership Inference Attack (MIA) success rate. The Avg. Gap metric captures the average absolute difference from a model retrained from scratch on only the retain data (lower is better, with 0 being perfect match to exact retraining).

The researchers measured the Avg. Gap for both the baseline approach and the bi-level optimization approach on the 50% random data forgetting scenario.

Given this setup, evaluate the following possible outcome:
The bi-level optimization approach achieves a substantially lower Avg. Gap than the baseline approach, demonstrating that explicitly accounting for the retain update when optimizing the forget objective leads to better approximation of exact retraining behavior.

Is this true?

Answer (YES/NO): YES